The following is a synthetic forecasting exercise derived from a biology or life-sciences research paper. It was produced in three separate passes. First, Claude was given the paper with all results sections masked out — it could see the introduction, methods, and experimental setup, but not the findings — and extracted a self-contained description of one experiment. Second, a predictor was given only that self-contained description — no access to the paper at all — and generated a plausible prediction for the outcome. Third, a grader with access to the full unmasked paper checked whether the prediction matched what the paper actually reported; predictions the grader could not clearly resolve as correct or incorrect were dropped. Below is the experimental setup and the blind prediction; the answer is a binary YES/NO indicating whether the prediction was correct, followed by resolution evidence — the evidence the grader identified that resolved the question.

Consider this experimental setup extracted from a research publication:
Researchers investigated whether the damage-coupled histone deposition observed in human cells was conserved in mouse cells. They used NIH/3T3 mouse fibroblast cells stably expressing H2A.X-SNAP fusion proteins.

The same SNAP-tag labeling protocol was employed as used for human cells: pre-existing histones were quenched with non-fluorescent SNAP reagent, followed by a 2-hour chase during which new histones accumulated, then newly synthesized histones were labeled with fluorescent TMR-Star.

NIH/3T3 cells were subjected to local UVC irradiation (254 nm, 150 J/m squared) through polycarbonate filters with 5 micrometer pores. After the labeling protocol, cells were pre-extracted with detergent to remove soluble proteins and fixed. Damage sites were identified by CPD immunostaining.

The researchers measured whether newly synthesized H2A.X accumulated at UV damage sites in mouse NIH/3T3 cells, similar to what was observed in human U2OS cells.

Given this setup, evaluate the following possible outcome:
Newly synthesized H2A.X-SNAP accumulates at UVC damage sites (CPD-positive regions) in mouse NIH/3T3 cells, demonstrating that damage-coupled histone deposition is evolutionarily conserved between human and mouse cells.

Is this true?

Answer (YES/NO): YES